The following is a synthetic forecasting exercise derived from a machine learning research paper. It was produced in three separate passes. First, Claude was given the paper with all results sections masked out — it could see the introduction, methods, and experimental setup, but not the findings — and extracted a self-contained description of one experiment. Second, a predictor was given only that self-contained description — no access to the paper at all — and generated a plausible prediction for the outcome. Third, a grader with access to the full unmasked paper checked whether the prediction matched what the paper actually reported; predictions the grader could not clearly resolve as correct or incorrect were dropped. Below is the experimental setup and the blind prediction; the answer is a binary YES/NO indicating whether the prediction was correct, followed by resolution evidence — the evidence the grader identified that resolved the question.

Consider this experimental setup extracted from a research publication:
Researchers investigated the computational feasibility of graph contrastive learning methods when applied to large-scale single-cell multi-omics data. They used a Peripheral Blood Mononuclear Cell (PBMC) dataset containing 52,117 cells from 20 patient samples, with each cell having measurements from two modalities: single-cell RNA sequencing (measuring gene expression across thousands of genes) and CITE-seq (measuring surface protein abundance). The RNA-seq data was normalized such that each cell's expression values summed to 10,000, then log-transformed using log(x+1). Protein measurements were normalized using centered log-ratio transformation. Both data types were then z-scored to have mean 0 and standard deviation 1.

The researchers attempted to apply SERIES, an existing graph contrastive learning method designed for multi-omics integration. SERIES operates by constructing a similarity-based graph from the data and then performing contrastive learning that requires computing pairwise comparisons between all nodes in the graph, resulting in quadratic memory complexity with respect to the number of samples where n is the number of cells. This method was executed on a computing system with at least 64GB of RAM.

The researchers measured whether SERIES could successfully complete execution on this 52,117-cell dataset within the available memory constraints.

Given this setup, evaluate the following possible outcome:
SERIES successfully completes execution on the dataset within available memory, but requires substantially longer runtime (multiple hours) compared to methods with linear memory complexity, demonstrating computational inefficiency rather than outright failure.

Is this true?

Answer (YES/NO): NO